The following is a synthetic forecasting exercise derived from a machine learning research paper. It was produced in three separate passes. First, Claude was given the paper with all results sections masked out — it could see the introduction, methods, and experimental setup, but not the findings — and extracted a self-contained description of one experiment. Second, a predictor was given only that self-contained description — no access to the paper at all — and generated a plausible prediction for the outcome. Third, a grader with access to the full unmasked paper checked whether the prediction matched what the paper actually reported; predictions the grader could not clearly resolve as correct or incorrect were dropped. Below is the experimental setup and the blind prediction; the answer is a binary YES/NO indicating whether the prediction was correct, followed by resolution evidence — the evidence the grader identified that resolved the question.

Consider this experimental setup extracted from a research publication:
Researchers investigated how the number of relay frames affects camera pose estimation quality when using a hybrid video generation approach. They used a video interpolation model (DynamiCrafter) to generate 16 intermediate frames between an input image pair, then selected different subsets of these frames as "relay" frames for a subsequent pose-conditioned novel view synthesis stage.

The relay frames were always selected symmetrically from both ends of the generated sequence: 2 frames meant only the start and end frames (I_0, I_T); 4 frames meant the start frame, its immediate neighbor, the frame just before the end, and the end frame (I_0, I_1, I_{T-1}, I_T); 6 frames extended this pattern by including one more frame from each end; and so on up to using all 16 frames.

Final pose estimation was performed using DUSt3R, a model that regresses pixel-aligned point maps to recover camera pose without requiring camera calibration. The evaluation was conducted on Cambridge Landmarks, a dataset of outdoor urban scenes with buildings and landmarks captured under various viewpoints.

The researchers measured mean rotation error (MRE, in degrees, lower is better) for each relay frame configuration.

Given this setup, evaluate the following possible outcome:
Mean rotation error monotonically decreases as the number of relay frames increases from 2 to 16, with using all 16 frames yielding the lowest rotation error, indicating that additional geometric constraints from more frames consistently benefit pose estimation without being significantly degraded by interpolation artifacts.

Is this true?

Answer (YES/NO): NO